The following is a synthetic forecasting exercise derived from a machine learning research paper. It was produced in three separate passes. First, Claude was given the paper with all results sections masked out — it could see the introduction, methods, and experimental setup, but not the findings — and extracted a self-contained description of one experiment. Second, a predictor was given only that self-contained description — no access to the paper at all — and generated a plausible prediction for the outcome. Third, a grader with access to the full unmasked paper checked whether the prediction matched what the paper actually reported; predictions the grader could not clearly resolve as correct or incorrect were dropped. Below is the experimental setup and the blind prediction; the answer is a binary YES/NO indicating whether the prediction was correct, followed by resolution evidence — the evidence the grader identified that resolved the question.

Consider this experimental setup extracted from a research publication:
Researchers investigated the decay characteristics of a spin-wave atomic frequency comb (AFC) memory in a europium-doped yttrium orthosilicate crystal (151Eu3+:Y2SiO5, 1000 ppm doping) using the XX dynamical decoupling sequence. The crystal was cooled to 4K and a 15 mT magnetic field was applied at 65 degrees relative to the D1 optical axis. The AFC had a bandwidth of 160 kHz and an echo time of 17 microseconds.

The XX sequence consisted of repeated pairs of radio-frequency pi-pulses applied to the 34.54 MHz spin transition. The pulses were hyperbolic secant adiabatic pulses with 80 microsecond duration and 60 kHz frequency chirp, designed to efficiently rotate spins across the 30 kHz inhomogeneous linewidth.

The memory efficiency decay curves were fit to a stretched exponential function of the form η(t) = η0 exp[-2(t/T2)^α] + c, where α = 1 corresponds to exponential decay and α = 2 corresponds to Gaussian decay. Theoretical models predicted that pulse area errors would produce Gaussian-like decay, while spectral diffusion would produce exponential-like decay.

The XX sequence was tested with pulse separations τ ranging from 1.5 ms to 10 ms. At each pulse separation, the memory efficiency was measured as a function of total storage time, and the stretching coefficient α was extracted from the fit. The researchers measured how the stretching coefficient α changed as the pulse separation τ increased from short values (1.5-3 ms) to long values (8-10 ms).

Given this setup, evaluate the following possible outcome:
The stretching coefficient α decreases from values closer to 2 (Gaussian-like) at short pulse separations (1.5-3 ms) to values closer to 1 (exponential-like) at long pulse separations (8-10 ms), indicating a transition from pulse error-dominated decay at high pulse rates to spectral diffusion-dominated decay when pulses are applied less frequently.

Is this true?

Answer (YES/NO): YES